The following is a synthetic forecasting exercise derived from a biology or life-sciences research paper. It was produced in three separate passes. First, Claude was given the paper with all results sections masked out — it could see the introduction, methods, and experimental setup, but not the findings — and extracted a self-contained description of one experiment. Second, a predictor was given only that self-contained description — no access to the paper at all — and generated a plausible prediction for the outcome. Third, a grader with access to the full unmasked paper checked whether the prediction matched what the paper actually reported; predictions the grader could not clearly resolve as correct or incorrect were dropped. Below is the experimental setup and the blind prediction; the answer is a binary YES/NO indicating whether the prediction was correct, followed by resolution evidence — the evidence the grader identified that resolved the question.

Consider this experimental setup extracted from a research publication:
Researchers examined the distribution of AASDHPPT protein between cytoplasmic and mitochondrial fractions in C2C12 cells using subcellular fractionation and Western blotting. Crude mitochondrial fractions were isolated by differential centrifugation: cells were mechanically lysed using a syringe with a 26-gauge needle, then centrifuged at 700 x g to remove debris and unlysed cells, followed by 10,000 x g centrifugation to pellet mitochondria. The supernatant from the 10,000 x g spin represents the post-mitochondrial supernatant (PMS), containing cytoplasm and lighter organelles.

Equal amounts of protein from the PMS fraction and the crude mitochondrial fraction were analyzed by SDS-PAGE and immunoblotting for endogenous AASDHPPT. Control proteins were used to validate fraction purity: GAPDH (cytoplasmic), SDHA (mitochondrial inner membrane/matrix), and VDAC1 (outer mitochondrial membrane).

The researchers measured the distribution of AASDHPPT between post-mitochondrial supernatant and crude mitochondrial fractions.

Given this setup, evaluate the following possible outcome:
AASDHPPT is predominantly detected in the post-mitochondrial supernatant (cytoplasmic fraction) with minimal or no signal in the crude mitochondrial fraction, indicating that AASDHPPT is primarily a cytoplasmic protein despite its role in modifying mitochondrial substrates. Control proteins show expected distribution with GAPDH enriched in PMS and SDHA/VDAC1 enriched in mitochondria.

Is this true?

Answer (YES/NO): NO